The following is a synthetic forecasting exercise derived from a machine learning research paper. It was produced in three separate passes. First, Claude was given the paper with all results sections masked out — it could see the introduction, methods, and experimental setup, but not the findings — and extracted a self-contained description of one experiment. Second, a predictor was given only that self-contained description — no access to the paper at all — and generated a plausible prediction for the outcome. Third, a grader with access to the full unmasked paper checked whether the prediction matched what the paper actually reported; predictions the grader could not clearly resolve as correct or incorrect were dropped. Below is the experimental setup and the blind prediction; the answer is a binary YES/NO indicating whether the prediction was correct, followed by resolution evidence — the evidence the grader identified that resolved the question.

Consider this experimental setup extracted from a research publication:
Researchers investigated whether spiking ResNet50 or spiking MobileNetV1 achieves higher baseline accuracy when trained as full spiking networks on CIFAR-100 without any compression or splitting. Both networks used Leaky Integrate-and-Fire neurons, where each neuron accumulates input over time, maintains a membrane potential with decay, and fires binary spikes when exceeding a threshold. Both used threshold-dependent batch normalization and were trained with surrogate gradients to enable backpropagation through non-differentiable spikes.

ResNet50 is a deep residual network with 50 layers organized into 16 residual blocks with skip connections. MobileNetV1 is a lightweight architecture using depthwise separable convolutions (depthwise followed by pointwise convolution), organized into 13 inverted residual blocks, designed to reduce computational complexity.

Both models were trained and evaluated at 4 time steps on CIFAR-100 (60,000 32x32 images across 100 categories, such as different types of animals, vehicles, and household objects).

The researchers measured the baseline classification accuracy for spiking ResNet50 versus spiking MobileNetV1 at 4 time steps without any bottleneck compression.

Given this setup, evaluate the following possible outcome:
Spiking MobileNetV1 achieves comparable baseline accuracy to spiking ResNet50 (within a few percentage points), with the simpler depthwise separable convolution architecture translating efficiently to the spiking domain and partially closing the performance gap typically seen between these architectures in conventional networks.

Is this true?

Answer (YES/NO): YES